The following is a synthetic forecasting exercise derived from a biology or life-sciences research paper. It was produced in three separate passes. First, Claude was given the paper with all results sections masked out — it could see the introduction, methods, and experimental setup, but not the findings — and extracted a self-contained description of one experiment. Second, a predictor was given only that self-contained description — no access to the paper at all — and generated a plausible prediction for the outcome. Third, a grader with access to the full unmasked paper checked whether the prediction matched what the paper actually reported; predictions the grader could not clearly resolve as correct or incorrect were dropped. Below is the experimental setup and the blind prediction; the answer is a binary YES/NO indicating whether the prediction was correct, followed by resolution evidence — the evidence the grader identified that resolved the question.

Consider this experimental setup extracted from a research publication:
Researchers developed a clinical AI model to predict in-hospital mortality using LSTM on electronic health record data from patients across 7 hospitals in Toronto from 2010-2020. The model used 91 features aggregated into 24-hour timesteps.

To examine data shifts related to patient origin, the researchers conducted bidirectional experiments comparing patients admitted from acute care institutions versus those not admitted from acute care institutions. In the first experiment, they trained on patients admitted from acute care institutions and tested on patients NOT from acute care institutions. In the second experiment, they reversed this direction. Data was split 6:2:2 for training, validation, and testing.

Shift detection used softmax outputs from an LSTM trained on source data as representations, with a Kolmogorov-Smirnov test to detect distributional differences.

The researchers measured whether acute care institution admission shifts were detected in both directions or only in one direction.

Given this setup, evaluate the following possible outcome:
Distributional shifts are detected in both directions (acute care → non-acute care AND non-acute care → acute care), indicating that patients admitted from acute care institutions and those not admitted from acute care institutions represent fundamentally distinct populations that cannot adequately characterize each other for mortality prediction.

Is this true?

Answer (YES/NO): YES